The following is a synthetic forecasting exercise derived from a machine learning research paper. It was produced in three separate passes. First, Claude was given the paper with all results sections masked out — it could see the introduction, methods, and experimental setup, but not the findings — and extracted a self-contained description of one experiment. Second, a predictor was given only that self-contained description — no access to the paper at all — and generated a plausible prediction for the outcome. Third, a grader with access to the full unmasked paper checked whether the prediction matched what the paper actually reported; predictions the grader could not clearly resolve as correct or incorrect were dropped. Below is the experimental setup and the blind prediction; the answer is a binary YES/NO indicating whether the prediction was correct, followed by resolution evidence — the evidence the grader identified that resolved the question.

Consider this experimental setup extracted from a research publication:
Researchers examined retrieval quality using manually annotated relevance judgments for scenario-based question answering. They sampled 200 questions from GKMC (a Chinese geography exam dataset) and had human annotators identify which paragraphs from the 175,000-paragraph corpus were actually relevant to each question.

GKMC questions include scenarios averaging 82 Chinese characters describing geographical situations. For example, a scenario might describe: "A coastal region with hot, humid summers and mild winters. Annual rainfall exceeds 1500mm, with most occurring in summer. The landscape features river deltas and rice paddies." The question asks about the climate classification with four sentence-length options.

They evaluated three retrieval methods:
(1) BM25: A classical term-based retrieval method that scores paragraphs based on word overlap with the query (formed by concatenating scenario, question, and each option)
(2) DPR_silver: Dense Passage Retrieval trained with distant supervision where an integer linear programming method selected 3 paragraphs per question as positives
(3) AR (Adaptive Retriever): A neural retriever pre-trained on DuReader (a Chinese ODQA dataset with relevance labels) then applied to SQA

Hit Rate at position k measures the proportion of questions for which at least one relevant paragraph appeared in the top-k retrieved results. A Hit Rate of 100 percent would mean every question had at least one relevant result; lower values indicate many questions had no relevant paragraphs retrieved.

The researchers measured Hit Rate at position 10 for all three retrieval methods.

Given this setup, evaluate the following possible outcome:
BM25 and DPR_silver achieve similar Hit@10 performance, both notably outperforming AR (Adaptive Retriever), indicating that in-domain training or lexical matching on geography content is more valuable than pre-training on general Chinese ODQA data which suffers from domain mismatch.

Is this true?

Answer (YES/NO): NO